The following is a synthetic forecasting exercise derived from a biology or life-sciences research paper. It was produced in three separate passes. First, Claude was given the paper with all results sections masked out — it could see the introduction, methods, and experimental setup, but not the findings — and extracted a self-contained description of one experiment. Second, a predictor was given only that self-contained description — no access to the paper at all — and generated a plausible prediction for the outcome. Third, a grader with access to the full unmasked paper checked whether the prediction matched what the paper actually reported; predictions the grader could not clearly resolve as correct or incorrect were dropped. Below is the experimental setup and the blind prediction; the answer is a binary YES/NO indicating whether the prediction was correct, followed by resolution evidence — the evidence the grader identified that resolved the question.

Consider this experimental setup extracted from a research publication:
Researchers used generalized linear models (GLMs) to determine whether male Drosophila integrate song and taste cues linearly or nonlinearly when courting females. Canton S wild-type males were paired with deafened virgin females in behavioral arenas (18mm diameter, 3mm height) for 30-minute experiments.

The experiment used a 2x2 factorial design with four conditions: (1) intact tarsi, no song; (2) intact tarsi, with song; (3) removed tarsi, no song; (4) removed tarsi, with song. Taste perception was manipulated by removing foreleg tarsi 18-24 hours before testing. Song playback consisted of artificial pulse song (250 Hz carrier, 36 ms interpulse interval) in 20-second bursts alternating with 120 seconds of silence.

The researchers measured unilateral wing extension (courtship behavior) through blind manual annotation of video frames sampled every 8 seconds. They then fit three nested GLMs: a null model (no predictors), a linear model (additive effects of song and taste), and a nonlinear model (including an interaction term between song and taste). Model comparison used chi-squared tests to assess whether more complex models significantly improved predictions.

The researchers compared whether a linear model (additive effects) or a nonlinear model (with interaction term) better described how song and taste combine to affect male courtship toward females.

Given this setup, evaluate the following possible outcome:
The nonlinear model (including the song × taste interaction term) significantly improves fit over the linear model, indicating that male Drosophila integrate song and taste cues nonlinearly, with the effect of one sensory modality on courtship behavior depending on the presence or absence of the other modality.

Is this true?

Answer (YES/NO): YES